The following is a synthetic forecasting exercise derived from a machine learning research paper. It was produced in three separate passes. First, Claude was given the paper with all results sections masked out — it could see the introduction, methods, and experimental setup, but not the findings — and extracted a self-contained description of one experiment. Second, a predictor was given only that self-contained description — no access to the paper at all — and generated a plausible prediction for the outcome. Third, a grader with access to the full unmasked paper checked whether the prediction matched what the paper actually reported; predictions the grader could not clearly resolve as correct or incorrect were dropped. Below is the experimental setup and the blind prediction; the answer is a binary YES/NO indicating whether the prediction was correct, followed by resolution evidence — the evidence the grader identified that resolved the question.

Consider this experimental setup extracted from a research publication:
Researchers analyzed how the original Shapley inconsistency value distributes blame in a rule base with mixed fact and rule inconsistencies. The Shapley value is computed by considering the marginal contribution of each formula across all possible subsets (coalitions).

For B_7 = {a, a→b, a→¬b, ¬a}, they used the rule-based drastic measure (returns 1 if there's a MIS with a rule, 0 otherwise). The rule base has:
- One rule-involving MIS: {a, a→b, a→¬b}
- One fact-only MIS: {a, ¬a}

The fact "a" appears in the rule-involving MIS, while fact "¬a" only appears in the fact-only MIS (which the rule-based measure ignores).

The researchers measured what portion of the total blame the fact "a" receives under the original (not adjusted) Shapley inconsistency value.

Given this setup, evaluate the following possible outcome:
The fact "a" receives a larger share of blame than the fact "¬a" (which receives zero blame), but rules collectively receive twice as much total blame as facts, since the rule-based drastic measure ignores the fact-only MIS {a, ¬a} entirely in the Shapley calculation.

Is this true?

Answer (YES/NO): YES